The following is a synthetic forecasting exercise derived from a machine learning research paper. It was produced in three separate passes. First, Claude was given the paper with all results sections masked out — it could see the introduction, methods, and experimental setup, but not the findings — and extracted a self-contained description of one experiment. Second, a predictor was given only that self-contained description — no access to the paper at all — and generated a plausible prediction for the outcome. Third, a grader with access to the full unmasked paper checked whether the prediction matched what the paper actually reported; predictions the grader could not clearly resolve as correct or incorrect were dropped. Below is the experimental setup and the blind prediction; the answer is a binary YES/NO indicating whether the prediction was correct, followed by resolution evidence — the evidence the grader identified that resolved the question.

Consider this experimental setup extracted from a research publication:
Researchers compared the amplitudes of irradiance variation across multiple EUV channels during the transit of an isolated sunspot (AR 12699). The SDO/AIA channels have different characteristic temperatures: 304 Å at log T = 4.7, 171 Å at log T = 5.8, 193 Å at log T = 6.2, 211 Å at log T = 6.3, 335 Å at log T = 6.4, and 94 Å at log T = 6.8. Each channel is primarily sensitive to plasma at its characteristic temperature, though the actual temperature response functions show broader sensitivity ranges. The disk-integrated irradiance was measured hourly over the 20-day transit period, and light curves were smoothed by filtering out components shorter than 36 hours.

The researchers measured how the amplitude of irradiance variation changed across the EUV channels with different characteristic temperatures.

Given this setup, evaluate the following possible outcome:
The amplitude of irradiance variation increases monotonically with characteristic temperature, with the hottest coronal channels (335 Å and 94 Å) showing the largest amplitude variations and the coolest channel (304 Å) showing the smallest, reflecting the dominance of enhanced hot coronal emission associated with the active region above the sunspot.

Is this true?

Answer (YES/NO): NO